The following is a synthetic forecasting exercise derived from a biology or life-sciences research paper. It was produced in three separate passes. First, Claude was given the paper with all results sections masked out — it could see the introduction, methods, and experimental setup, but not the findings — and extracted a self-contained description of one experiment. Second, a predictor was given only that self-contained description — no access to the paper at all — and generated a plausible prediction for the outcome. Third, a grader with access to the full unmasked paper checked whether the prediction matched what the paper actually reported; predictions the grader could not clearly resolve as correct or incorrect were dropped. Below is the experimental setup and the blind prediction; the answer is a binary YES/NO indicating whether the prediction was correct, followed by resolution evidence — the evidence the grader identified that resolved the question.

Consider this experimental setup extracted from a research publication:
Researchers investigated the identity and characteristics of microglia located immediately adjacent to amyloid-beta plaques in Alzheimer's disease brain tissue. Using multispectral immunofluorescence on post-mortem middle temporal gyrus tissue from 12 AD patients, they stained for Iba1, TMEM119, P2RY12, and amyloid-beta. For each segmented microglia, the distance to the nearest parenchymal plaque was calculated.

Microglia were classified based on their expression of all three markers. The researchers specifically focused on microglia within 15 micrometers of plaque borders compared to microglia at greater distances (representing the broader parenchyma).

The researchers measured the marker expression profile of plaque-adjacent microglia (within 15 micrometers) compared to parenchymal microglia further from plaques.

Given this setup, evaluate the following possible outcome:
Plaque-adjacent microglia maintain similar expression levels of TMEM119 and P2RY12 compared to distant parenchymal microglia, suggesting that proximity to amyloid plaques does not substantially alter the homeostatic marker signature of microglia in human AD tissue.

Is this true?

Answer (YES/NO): NO